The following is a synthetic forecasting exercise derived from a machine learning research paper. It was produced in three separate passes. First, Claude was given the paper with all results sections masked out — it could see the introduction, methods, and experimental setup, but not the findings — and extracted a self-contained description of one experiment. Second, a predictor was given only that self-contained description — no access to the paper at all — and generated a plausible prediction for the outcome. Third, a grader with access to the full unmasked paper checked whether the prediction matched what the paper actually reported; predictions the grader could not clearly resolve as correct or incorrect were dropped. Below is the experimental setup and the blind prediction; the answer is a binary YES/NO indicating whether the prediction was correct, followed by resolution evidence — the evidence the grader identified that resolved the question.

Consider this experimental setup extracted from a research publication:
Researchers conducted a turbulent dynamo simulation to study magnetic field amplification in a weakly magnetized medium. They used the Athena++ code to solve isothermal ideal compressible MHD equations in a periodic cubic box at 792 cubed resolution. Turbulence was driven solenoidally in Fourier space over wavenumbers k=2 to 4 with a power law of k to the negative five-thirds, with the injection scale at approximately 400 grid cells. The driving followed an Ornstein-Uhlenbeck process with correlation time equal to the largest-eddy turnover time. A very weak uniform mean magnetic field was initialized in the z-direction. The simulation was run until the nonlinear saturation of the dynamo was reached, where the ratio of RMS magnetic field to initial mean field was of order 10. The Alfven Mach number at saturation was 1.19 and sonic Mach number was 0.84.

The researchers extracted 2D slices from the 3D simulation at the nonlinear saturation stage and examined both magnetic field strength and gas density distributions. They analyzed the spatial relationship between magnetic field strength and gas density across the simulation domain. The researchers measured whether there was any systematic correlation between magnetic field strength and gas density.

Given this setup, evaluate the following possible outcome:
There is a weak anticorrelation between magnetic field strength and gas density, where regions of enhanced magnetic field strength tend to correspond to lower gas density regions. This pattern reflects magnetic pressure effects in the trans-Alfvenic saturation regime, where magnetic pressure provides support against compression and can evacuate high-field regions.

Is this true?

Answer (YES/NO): YES